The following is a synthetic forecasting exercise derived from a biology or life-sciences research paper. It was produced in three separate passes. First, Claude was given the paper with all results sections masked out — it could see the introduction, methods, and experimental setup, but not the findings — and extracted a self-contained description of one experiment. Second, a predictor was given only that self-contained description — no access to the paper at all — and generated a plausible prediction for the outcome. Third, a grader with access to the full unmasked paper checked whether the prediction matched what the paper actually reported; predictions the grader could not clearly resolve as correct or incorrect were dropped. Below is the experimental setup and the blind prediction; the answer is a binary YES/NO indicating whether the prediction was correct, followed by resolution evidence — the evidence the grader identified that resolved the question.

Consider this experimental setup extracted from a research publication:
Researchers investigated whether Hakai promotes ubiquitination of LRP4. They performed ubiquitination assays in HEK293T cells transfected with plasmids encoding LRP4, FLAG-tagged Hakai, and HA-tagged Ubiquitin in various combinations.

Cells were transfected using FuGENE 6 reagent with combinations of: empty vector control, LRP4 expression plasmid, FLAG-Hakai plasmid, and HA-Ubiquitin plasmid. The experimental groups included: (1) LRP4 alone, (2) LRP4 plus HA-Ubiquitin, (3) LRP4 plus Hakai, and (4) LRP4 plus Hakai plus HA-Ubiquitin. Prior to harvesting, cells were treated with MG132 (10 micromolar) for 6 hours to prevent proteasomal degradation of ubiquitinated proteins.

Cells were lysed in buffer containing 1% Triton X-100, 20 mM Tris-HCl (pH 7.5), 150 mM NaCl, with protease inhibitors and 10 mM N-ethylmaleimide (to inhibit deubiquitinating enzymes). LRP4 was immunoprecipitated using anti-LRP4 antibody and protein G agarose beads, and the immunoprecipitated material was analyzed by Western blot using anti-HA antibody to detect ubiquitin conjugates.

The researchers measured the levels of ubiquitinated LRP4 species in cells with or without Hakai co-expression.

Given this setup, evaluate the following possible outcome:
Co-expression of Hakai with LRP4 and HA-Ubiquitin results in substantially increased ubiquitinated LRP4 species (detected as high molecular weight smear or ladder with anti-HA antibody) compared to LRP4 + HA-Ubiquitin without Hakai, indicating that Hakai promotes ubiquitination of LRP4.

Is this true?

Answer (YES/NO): YES